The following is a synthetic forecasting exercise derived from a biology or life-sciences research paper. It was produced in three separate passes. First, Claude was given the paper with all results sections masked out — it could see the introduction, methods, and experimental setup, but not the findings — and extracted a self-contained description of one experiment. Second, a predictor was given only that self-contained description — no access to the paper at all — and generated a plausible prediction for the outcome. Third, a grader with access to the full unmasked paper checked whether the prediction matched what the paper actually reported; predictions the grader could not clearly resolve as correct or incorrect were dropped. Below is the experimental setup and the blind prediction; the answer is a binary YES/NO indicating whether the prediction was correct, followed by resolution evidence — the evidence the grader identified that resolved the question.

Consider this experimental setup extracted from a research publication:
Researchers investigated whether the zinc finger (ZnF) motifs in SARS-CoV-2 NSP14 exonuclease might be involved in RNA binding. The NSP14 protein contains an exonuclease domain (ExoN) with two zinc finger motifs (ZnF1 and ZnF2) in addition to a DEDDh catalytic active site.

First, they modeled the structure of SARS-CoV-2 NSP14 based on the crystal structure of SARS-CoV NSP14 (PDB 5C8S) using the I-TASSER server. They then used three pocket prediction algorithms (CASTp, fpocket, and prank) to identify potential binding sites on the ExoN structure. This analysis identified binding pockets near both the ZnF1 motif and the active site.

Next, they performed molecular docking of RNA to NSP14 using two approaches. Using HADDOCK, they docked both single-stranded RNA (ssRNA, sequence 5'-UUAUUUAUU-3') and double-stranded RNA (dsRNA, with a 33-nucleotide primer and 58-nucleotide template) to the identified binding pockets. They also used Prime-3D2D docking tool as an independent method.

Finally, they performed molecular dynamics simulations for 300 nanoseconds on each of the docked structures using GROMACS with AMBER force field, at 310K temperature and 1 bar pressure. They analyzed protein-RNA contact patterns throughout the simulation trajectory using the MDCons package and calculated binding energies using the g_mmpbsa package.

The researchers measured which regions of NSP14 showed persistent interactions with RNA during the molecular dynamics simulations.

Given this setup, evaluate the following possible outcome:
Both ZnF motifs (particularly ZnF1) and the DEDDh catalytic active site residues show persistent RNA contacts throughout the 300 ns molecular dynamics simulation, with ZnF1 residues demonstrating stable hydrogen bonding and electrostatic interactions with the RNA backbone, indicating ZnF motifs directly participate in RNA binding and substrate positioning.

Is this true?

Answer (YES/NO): NO